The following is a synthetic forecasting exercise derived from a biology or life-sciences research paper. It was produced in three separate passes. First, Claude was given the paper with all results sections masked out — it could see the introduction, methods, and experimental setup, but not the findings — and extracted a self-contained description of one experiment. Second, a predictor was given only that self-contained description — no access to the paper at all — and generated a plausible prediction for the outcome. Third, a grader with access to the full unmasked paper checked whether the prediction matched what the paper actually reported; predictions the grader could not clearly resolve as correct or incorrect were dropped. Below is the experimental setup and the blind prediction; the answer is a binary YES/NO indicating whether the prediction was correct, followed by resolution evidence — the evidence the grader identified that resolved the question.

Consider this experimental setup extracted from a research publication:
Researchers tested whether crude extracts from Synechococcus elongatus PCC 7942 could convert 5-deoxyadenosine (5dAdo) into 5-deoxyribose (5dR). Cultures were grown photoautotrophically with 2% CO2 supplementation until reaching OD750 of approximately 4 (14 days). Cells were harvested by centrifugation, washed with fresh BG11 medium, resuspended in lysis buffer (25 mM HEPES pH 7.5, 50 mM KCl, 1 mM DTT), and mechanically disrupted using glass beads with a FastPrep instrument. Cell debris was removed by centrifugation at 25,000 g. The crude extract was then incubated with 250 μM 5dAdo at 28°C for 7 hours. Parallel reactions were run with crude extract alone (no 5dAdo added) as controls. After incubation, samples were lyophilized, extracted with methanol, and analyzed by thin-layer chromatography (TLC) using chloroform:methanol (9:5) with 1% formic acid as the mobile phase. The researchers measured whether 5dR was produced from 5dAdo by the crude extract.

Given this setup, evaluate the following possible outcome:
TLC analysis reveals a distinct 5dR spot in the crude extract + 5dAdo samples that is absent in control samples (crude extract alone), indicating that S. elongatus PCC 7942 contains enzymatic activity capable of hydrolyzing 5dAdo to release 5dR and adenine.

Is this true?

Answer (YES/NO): NO